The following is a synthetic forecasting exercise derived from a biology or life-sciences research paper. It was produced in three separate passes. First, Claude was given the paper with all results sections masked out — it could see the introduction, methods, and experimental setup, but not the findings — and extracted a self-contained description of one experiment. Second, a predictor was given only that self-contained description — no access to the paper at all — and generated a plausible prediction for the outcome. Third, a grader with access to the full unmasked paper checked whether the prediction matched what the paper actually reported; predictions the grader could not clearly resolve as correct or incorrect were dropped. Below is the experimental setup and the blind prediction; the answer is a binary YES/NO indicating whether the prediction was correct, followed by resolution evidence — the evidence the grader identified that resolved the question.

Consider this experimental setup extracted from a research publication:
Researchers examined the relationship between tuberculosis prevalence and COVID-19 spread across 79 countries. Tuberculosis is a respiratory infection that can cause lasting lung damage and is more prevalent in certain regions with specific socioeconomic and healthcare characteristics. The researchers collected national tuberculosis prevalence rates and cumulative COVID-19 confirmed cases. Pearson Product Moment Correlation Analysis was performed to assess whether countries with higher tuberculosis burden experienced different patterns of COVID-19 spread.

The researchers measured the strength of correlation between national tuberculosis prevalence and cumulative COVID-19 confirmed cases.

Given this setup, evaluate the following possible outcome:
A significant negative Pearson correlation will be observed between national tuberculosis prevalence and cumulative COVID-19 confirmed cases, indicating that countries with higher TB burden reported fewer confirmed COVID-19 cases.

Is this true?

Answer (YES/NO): NO